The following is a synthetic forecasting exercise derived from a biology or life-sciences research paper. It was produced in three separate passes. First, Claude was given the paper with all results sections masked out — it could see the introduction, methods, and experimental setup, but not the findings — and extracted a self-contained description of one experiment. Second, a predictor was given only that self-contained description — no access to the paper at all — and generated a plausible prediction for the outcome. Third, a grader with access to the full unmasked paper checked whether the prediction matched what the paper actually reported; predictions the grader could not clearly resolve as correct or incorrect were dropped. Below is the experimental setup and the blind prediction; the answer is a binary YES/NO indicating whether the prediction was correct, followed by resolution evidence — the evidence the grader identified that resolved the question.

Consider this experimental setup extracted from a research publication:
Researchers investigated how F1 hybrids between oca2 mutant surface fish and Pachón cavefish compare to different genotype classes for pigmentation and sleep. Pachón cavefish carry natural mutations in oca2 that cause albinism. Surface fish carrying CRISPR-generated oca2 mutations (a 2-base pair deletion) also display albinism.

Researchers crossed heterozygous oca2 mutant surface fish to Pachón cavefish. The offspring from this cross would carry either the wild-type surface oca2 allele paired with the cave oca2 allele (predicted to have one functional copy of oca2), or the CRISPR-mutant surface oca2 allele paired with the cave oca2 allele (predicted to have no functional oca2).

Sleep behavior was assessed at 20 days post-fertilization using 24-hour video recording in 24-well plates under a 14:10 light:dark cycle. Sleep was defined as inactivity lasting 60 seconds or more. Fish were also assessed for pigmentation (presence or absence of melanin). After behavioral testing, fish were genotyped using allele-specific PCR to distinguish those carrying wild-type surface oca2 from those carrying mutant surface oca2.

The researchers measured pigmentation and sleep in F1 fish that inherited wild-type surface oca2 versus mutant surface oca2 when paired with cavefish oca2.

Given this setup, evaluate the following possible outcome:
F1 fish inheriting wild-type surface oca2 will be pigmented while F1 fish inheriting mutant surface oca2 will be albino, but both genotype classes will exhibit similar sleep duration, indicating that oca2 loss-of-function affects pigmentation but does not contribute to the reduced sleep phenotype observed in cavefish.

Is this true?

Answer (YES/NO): NO